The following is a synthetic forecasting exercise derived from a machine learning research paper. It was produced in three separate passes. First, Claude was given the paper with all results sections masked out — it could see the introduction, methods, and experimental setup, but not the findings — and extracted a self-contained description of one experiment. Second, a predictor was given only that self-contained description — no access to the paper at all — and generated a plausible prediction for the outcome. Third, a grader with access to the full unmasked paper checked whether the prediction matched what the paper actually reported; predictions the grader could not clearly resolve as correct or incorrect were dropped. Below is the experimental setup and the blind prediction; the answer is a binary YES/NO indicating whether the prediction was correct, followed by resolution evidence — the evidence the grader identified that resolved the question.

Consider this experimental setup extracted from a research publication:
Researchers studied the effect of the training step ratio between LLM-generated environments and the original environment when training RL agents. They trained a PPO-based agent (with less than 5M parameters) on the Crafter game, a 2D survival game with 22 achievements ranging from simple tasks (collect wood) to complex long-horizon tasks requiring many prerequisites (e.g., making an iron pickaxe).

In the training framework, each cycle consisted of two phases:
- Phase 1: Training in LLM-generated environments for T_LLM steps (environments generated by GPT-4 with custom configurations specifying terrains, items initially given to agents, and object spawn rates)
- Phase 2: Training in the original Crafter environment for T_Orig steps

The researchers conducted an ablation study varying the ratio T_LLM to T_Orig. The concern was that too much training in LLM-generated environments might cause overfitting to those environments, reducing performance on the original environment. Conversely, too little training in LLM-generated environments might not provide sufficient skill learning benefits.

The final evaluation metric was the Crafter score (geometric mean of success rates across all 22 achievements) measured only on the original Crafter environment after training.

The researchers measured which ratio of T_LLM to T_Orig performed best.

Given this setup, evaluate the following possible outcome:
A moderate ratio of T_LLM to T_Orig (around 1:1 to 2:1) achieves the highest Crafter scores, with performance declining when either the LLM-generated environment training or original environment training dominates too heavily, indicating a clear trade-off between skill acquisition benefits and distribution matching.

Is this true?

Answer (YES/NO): NO